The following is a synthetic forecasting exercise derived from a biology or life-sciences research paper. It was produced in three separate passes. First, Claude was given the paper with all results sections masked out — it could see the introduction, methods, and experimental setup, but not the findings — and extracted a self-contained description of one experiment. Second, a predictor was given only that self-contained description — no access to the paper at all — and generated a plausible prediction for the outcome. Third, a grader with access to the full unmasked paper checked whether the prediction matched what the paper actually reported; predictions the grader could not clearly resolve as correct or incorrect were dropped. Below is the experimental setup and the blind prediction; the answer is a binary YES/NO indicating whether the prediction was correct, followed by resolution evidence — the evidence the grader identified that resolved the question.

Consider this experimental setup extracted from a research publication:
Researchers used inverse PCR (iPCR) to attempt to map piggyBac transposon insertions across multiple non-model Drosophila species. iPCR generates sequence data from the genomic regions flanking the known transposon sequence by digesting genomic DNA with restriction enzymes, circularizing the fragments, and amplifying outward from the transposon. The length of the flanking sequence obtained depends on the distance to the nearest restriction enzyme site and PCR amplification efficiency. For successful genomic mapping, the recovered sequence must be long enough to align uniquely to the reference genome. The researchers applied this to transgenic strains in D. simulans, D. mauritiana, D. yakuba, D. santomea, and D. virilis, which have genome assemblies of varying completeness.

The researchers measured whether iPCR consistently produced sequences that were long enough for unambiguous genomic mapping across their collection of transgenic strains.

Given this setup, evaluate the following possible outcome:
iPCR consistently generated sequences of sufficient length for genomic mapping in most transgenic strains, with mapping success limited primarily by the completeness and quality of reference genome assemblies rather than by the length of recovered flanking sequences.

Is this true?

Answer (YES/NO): NO